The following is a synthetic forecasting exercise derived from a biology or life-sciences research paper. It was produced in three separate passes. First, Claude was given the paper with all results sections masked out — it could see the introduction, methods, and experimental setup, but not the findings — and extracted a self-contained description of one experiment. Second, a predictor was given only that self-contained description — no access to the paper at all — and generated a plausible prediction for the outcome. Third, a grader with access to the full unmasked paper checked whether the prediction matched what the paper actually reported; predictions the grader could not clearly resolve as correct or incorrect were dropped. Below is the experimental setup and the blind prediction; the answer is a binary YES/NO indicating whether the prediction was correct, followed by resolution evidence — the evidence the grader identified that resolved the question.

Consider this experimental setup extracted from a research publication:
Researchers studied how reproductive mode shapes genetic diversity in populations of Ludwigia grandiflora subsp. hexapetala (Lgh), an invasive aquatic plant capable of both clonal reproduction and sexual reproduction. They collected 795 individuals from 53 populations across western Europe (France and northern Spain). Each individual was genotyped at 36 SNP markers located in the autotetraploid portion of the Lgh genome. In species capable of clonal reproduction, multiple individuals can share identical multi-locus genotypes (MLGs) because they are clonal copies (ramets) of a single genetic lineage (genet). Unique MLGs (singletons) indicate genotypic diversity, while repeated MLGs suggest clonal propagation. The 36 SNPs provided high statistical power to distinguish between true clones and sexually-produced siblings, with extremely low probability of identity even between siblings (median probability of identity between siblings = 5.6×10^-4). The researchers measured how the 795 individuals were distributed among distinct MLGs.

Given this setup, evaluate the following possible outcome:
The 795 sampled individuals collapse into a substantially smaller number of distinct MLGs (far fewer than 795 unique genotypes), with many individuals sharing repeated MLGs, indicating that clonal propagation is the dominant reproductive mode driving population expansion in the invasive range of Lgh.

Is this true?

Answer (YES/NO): NO